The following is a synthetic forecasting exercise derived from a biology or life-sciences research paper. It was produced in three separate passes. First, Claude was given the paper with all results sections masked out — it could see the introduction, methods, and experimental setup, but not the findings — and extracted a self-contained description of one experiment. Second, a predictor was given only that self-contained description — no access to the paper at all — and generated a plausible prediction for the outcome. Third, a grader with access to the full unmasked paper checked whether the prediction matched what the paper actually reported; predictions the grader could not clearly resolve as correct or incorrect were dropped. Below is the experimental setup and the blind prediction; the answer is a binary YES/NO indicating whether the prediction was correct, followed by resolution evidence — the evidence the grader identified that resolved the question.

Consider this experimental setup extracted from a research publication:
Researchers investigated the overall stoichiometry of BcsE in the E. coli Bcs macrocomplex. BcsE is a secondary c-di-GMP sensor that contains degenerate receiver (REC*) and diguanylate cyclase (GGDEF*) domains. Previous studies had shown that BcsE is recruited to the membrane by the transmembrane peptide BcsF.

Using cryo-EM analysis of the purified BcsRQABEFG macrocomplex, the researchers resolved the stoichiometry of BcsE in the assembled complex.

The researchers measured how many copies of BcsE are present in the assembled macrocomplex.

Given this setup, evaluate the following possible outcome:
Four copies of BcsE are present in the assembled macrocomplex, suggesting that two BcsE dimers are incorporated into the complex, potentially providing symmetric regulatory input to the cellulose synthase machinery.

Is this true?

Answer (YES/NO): NO